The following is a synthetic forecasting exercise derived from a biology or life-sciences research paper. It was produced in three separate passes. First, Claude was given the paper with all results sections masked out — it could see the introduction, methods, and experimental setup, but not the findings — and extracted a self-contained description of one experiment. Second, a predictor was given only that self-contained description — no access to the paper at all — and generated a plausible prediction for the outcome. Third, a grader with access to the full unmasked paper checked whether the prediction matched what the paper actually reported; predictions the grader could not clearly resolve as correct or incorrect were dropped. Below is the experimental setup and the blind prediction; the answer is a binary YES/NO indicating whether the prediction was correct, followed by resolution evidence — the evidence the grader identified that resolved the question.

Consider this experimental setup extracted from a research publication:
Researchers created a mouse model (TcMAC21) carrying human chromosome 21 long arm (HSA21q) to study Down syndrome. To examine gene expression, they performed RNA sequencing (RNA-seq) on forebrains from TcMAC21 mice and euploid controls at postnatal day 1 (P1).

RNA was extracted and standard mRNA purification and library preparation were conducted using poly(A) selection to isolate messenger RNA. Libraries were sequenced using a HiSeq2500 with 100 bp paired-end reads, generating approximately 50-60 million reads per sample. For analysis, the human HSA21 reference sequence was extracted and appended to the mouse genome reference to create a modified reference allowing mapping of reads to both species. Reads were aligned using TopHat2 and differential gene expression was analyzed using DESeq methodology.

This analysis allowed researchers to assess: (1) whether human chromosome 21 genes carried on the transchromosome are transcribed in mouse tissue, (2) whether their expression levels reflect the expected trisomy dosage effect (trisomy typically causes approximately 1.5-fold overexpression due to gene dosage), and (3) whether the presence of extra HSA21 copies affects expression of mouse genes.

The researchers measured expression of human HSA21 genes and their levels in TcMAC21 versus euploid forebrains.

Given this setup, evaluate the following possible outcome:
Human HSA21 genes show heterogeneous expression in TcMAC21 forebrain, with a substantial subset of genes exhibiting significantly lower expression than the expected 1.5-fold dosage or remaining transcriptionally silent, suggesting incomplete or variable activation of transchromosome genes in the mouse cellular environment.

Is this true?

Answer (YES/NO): NO